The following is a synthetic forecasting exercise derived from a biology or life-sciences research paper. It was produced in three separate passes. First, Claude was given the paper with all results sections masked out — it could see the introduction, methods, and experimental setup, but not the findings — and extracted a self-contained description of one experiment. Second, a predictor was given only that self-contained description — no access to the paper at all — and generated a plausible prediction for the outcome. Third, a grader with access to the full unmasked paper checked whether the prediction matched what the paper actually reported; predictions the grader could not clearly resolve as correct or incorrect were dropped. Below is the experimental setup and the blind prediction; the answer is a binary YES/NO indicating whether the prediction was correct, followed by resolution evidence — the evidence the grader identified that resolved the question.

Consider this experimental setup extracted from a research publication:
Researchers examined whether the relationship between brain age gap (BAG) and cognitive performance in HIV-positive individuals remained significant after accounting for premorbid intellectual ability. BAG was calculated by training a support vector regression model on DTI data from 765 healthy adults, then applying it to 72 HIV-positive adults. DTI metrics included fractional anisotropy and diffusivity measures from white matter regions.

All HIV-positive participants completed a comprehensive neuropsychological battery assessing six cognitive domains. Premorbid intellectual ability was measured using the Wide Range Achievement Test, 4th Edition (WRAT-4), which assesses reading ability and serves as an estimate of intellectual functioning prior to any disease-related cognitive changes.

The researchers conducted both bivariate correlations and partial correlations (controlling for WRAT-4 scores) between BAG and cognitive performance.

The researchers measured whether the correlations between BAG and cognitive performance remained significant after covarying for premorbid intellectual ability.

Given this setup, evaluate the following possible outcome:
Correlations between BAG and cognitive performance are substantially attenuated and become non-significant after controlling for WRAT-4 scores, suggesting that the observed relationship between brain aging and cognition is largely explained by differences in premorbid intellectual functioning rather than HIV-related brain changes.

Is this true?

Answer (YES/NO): NO